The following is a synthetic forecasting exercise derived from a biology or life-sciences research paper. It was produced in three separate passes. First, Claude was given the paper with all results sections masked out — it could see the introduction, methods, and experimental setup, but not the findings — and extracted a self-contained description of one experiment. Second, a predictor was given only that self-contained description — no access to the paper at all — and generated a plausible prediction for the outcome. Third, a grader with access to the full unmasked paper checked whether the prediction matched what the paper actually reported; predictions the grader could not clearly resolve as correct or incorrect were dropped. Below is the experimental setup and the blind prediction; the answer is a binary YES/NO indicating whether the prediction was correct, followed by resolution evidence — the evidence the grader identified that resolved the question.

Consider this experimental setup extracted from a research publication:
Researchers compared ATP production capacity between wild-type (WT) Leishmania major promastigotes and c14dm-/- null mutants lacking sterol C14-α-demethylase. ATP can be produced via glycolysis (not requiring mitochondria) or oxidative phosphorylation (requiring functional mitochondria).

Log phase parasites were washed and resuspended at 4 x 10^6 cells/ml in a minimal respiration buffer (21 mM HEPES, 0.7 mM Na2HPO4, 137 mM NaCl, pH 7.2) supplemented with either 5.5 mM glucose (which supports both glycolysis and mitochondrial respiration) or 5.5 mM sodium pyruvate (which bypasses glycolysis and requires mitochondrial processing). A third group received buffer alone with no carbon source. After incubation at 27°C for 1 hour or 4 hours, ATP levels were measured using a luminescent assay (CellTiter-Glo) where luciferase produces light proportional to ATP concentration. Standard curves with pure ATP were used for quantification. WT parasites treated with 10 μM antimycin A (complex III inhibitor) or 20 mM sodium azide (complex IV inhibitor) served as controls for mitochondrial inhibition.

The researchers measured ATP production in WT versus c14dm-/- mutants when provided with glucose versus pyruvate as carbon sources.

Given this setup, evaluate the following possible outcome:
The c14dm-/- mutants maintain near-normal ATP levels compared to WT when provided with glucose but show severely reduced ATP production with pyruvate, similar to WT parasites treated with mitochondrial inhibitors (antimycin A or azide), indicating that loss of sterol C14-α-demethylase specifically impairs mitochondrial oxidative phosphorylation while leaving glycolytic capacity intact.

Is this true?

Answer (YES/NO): NO